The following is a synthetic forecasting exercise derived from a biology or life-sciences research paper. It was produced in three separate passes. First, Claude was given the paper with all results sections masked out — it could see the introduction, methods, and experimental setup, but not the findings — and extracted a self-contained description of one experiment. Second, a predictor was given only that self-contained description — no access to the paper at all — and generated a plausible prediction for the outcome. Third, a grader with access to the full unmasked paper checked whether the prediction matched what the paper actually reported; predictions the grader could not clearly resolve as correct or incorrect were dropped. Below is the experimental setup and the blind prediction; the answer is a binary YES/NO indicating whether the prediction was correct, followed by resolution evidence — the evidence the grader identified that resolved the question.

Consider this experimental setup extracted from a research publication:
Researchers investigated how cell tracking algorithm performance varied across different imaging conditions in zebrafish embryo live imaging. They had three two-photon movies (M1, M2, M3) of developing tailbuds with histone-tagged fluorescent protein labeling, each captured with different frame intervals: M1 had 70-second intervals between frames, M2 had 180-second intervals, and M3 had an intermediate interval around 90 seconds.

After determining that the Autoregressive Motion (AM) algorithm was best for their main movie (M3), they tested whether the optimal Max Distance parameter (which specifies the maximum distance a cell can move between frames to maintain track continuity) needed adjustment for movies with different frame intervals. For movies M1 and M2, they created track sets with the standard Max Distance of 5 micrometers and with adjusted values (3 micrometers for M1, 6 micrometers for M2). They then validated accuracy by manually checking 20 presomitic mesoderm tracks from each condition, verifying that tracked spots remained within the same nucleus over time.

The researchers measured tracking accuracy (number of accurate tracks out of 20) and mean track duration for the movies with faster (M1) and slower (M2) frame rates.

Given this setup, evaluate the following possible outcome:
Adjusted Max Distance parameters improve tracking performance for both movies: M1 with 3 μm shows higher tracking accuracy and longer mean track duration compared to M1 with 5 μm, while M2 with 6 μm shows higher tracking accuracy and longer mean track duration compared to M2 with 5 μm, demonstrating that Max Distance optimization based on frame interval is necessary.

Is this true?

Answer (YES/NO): NO